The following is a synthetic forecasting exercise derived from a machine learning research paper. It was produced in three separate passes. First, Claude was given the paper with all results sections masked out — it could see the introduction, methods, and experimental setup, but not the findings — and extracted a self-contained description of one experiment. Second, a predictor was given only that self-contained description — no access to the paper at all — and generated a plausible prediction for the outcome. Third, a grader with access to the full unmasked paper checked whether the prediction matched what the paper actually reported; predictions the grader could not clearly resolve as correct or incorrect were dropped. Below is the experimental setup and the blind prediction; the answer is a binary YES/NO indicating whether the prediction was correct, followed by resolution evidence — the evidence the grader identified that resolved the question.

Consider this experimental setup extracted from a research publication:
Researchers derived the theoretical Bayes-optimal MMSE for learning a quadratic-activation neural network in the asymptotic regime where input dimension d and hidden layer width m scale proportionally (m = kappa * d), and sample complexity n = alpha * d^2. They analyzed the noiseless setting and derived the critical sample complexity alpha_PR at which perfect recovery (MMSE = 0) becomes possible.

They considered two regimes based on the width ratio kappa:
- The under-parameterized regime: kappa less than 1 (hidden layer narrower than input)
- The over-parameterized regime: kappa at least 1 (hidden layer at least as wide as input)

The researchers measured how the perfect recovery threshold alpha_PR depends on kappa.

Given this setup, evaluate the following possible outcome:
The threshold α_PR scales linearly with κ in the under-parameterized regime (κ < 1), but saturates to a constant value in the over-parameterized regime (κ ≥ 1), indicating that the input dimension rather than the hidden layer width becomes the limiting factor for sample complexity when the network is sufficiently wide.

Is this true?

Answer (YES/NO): NO